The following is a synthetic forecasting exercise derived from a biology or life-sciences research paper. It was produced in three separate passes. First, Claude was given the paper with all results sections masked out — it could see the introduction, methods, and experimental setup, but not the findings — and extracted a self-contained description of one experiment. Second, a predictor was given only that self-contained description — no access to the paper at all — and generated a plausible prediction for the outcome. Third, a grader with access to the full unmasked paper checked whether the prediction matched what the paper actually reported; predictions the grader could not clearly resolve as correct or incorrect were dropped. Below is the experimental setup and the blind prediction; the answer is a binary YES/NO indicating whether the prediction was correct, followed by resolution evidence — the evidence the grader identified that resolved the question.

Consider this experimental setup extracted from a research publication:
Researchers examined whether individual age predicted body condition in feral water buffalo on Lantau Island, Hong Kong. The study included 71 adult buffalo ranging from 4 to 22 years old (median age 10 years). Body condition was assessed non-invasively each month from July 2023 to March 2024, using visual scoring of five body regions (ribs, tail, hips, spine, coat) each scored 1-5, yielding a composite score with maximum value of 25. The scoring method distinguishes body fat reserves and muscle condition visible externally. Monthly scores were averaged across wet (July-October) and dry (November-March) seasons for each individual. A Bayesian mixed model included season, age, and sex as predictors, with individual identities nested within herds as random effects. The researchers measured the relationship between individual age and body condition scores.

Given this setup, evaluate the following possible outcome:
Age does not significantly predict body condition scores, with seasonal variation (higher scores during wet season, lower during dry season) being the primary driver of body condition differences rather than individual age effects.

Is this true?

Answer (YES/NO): NO